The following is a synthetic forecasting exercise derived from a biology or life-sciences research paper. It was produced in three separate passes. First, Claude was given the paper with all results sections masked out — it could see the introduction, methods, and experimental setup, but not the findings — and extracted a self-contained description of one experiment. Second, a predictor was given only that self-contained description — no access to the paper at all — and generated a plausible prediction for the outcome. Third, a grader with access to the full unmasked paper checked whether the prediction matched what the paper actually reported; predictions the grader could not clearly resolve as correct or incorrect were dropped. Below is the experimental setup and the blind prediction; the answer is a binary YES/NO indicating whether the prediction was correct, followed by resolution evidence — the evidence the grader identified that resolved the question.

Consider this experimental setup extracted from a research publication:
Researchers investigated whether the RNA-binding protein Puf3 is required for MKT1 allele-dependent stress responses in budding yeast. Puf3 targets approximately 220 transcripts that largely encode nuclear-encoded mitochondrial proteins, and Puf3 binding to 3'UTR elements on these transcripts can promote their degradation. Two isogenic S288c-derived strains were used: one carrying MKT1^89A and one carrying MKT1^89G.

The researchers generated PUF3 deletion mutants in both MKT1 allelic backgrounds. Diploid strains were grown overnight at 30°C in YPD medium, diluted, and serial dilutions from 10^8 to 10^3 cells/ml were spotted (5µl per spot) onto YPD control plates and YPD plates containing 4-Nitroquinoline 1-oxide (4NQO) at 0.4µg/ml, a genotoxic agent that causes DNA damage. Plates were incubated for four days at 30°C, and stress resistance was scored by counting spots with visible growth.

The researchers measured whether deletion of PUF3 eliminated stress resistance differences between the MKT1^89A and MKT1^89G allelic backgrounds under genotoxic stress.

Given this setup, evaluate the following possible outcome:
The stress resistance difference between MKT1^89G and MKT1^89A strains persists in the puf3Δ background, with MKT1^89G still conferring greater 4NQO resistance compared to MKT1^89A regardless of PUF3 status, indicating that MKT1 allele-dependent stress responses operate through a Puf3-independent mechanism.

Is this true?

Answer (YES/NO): YES